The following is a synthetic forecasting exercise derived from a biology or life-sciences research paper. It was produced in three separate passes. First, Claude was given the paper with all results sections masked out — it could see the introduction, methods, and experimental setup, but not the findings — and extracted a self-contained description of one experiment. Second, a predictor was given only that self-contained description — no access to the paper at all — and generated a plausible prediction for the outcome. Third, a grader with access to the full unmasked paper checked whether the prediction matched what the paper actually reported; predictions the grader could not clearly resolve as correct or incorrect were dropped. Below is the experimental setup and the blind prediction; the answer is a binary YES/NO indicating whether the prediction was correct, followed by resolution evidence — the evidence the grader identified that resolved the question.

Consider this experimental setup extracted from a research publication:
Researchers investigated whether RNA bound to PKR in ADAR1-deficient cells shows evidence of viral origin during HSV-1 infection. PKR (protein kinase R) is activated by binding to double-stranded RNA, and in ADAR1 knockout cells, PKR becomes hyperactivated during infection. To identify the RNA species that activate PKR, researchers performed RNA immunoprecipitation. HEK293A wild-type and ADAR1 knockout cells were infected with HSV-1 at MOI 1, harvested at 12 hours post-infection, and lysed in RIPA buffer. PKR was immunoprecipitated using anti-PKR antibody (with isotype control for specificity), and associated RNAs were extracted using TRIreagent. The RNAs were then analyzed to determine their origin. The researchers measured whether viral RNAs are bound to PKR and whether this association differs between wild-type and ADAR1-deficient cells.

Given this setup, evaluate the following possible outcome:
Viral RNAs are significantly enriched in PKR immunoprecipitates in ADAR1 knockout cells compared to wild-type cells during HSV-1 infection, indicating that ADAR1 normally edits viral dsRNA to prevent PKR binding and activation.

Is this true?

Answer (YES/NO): NO